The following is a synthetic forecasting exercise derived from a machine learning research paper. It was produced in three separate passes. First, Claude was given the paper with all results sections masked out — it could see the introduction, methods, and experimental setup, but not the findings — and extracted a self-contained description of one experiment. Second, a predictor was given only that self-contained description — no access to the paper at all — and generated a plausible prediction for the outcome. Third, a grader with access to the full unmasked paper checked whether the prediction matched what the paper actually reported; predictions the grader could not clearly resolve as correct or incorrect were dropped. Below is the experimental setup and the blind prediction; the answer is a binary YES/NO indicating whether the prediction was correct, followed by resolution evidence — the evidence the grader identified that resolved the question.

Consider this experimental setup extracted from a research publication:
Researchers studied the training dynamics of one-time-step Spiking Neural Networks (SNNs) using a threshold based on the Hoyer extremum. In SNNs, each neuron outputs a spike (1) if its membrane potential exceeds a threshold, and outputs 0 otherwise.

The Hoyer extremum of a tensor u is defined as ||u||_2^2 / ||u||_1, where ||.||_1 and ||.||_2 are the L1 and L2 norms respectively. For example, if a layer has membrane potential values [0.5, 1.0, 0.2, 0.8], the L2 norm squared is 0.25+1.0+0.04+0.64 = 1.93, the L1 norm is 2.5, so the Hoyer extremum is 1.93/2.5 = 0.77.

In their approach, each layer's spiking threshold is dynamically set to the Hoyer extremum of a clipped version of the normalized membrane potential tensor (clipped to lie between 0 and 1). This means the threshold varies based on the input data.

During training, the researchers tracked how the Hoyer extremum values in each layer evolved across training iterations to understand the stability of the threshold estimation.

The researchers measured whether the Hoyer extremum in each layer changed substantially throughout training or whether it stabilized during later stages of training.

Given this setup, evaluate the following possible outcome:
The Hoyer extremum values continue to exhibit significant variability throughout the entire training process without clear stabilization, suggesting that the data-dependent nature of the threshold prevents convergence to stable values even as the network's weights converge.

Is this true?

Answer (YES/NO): NO